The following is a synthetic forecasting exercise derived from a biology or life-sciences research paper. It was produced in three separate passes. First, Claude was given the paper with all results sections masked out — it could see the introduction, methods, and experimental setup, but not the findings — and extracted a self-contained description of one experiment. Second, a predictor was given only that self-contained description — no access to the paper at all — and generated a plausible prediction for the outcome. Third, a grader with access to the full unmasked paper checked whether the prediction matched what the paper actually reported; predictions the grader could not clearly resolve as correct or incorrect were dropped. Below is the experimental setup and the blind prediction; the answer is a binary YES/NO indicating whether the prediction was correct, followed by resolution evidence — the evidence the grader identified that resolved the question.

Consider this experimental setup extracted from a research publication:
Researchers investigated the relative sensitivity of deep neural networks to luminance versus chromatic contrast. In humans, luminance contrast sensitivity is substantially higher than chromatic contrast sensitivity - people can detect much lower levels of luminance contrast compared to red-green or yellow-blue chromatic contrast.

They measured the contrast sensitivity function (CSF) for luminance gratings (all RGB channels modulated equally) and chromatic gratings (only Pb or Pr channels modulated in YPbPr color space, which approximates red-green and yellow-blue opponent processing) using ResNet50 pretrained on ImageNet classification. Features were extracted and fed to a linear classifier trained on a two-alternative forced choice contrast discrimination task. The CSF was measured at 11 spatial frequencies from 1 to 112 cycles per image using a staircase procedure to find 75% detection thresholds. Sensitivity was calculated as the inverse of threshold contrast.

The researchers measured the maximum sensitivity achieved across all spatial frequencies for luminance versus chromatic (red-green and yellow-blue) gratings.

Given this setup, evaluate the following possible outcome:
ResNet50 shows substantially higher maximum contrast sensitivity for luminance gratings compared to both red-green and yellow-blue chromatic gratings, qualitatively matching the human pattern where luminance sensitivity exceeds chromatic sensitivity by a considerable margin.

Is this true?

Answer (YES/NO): YES